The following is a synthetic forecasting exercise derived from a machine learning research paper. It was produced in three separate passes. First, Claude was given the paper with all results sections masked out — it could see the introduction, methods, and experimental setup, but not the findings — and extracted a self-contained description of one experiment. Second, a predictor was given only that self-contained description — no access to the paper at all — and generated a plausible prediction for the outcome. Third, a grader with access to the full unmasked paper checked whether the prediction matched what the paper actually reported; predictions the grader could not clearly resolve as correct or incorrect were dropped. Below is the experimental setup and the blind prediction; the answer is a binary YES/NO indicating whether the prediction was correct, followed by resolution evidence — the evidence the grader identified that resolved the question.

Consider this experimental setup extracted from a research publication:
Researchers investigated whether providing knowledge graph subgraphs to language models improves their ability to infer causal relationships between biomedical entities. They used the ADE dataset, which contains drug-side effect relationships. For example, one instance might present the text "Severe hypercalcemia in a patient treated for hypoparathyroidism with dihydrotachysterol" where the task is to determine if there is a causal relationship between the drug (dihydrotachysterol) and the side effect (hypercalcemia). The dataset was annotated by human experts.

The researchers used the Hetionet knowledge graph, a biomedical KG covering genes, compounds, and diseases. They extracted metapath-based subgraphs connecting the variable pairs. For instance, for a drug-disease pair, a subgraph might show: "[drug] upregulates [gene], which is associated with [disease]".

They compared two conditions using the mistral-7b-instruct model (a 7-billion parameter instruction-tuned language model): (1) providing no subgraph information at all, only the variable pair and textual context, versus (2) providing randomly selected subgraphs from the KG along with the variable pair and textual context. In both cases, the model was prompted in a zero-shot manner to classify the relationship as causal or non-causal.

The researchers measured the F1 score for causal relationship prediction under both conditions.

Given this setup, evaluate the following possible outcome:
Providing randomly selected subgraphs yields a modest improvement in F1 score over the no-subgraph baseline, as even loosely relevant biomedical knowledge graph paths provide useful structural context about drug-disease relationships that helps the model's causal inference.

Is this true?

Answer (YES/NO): YES